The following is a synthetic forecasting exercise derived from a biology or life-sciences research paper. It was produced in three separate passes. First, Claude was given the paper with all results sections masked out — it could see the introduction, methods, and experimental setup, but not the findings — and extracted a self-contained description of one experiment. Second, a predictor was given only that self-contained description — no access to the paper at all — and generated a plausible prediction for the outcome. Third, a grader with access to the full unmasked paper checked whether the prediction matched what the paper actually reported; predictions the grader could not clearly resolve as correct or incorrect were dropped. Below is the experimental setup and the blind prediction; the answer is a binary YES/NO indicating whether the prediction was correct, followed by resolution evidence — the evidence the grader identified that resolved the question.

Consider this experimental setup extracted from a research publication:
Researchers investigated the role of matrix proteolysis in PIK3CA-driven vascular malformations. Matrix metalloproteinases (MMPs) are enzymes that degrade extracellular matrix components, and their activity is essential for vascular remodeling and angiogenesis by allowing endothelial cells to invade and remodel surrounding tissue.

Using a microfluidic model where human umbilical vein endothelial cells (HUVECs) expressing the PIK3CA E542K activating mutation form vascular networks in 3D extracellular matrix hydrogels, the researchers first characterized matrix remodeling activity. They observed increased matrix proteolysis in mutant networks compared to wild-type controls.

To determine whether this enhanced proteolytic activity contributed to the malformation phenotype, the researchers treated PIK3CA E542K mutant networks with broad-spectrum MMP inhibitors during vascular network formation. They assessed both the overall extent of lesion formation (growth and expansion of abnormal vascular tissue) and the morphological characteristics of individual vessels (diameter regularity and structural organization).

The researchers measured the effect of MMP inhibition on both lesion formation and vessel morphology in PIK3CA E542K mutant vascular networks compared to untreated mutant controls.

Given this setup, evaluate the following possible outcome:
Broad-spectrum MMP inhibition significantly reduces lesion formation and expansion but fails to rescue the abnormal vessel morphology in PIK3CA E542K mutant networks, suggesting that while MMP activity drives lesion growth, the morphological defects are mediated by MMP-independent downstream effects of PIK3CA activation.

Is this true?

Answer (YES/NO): YES